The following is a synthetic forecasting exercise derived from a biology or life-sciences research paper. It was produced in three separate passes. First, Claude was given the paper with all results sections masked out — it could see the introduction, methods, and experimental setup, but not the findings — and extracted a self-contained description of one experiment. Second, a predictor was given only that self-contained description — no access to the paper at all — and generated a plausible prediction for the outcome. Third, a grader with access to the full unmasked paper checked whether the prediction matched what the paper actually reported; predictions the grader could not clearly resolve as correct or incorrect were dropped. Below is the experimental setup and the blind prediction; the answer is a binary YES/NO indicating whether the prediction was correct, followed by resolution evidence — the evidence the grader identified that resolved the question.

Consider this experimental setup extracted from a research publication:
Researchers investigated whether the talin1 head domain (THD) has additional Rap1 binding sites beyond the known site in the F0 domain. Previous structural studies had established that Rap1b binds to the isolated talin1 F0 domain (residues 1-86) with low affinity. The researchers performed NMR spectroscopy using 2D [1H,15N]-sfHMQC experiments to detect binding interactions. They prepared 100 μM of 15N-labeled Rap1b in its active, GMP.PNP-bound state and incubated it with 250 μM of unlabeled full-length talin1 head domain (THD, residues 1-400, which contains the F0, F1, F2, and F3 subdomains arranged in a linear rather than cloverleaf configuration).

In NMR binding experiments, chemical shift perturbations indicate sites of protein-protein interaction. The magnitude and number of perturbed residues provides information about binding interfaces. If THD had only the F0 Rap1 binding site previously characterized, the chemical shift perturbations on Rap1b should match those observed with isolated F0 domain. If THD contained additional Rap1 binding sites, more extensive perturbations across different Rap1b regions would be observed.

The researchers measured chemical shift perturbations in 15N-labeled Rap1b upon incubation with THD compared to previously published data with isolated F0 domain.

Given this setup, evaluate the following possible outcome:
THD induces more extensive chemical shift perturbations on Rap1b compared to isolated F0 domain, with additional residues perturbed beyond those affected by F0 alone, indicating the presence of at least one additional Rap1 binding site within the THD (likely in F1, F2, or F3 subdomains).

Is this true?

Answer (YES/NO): YES